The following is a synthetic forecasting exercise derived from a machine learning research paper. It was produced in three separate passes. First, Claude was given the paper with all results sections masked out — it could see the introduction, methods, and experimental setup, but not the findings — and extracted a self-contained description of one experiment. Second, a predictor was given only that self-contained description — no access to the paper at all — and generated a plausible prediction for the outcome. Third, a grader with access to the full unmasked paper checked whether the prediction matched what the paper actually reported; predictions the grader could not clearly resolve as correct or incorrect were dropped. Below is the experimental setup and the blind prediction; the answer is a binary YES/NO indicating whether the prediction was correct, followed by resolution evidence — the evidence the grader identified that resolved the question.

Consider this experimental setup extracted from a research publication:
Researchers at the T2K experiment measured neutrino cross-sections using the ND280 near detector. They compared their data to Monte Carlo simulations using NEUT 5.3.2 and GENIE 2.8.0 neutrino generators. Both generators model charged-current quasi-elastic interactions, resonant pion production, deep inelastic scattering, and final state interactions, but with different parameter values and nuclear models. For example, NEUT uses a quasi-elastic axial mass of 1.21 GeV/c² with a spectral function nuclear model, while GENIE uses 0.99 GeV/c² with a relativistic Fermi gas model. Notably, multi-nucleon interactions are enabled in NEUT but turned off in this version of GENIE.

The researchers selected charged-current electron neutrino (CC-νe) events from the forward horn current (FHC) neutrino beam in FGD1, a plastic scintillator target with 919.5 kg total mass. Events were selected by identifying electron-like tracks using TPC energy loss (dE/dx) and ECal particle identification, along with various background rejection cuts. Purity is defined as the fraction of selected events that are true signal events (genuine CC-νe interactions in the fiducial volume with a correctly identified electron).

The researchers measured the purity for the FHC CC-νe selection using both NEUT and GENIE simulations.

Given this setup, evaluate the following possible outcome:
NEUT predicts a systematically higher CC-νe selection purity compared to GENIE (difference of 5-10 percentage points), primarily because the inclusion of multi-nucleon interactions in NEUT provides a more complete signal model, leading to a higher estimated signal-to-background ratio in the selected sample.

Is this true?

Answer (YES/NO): NO